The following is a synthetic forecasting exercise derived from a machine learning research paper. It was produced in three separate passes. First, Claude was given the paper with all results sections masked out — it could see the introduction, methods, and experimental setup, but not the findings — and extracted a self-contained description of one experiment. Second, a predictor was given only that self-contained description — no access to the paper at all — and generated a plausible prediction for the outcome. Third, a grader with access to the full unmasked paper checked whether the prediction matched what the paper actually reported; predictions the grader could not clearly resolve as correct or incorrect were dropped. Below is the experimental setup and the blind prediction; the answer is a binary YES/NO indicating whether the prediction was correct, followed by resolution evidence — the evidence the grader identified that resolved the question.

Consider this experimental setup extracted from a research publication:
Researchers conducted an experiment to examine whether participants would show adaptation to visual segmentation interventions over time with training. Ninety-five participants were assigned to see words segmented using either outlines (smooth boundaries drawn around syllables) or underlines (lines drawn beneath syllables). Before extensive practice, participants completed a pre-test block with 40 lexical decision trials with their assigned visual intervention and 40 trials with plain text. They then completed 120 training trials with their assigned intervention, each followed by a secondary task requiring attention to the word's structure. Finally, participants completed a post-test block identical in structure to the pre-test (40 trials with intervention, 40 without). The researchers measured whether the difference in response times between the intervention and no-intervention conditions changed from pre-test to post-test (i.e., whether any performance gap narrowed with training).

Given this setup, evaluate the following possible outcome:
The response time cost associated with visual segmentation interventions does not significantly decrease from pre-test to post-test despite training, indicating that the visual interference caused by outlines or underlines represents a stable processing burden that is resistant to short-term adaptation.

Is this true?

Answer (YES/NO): NO